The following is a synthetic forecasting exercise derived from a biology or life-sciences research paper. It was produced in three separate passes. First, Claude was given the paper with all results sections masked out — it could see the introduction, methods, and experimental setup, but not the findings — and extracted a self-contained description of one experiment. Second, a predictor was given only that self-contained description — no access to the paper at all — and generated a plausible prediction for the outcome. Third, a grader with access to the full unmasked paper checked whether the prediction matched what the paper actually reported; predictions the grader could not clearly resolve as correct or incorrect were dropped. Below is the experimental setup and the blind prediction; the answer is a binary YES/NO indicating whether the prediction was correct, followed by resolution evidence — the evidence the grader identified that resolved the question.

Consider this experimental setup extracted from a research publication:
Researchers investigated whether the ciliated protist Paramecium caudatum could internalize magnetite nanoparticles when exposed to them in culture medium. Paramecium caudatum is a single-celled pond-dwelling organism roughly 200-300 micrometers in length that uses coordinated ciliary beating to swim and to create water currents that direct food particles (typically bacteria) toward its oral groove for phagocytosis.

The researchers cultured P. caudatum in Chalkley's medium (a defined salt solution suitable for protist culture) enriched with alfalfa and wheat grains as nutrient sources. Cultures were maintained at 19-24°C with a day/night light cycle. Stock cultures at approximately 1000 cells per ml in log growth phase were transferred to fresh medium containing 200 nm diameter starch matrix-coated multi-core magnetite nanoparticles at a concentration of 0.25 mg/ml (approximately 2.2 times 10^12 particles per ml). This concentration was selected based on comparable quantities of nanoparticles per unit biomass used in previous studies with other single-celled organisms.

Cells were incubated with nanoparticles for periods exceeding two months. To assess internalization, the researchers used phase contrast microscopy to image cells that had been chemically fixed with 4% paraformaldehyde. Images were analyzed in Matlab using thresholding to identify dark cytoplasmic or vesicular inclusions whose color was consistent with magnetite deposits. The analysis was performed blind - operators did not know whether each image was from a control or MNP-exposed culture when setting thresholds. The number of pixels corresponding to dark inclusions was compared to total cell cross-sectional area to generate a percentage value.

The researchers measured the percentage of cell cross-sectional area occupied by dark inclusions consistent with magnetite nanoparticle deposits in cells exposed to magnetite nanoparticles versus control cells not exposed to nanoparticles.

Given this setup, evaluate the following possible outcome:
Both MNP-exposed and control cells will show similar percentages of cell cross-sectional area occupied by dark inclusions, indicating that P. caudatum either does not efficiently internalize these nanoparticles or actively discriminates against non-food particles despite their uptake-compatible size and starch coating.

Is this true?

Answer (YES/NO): NO